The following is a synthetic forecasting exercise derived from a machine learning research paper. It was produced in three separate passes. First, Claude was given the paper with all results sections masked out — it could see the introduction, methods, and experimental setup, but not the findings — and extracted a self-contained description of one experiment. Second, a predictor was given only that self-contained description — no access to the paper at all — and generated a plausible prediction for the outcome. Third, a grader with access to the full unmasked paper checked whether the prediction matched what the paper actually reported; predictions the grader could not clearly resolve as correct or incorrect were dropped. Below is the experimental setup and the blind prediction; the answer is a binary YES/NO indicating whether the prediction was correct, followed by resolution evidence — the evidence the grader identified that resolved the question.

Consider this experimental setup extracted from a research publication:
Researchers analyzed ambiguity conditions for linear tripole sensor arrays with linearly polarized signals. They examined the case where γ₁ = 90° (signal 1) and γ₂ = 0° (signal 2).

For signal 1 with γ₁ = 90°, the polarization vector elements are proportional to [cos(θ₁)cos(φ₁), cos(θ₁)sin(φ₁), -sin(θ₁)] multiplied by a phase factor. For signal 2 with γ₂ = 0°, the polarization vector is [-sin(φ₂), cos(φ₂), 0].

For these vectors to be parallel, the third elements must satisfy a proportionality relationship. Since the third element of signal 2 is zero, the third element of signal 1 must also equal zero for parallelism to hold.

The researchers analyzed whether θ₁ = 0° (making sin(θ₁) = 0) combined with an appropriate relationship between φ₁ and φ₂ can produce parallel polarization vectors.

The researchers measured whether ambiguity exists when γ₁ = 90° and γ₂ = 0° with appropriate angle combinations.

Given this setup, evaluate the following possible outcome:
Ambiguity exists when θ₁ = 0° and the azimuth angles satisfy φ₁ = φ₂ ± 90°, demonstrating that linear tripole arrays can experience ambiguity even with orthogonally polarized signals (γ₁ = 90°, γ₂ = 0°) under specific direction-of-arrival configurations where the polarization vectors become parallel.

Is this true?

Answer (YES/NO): YES